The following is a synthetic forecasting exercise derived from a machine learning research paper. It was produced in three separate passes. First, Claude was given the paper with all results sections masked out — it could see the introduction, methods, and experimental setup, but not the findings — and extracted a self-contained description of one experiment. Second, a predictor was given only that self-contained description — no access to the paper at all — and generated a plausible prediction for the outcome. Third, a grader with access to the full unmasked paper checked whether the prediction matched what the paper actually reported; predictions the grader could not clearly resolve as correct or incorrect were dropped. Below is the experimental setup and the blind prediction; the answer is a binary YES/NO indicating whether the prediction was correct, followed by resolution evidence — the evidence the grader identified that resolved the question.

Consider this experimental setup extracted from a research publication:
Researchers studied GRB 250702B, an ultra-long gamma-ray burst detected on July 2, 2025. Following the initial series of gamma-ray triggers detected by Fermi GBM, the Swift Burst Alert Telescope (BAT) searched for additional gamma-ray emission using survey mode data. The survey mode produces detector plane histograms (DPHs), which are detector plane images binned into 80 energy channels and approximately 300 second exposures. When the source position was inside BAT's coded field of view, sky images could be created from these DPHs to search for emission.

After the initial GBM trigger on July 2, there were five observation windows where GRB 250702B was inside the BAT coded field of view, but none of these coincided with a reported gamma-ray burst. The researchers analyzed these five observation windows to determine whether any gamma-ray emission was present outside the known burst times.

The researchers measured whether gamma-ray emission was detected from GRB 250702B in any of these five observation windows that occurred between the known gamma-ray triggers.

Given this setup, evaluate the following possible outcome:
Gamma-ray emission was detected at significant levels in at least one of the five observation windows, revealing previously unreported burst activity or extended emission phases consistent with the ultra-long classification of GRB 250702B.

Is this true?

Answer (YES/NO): YES